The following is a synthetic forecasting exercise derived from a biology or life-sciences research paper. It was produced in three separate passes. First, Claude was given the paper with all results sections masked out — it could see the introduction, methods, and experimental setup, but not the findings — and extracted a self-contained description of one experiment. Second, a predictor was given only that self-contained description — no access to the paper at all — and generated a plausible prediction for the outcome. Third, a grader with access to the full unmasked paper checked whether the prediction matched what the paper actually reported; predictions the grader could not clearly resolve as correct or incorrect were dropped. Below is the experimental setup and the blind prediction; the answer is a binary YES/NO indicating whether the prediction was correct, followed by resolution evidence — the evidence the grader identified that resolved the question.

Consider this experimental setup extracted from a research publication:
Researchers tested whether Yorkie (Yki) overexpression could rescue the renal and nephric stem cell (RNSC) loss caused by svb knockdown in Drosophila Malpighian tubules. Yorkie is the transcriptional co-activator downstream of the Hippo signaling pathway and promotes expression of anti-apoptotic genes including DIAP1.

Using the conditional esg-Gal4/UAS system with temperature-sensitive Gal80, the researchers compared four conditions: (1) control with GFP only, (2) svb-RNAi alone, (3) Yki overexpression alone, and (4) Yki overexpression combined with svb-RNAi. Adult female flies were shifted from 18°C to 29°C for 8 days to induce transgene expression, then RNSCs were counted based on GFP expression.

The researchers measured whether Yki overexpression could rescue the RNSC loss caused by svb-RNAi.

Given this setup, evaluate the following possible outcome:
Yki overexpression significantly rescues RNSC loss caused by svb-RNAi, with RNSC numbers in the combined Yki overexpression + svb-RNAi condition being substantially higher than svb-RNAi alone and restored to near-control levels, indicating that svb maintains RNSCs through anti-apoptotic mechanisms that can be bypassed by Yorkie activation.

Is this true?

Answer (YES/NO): NO